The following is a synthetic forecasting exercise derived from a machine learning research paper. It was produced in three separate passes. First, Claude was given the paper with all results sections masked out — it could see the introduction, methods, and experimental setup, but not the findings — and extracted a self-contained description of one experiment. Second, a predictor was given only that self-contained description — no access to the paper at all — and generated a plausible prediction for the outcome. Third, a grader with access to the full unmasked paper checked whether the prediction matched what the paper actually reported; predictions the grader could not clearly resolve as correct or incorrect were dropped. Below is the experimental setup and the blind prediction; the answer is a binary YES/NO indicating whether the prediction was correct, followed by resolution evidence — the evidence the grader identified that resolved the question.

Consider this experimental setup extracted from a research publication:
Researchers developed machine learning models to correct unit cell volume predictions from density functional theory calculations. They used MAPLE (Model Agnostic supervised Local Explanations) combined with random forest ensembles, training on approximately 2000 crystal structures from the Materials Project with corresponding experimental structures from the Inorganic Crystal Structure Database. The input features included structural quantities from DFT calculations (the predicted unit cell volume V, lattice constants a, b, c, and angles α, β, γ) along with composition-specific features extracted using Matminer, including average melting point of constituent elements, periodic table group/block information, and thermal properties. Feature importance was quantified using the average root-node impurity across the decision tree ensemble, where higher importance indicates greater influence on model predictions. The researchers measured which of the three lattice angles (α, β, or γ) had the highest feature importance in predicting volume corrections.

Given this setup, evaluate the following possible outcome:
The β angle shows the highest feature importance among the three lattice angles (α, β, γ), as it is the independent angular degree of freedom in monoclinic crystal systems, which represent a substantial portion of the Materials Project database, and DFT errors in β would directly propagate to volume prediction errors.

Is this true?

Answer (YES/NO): NO